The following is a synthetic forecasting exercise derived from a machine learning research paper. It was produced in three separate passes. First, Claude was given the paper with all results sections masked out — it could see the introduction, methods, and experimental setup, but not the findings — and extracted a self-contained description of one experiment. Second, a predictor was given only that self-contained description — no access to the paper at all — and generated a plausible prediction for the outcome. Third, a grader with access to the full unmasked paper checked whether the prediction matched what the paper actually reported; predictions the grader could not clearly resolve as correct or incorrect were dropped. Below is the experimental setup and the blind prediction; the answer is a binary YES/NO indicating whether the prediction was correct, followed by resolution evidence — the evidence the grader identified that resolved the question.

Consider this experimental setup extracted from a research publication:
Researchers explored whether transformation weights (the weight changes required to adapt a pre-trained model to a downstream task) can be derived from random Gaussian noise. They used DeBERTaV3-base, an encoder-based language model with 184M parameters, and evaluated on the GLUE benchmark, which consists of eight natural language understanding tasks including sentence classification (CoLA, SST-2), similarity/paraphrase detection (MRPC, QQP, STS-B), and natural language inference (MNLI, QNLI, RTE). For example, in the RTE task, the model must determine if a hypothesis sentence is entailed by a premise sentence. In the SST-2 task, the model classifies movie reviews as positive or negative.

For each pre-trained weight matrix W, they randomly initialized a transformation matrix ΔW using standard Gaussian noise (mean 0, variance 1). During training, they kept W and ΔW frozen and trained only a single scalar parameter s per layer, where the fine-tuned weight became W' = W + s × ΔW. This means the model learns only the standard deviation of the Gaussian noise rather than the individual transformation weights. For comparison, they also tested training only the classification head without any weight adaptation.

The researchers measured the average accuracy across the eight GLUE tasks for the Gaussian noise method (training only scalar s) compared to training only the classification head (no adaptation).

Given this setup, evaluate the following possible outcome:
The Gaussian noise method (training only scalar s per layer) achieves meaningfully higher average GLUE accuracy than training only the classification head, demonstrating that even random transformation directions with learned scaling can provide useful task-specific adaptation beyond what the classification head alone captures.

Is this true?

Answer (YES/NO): YES